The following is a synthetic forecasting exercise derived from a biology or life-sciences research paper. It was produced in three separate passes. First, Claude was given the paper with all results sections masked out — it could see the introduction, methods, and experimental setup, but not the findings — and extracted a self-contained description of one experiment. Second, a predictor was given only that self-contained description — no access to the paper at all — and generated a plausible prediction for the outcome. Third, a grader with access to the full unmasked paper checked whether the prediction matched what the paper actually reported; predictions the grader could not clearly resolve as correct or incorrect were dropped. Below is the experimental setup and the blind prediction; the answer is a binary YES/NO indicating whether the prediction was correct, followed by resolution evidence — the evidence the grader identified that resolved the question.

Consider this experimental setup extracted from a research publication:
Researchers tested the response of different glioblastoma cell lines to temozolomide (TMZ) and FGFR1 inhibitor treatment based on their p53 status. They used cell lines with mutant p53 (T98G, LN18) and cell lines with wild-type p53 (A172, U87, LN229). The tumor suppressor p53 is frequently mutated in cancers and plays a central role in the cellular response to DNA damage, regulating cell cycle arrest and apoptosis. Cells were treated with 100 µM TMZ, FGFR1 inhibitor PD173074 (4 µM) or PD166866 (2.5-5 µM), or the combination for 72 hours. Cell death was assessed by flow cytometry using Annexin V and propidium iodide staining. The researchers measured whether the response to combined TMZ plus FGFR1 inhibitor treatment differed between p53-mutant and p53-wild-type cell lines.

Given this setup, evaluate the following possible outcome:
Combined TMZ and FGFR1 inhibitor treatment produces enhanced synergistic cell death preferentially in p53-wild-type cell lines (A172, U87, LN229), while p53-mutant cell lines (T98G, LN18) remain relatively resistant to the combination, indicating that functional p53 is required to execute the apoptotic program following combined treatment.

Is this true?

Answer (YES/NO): NO